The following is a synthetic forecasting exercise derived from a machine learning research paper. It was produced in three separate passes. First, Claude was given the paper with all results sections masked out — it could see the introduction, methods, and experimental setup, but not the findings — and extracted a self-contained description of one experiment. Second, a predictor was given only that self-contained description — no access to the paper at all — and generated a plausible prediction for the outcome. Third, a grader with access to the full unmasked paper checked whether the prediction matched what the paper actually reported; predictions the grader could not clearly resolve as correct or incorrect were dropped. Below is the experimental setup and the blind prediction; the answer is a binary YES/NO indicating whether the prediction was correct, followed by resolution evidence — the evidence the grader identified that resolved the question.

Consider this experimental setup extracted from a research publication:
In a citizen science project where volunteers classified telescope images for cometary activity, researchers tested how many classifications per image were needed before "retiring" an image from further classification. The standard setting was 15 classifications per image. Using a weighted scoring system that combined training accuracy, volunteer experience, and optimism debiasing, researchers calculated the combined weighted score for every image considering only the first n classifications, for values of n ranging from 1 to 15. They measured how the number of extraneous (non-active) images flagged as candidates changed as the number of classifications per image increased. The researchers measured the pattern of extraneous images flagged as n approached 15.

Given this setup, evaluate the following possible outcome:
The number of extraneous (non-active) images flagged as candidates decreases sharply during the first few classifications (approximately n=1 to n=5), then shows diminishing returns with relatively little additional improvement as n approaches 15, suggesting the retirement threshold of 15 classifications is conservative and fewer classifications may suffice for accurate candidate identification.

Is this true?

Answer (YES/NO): NO